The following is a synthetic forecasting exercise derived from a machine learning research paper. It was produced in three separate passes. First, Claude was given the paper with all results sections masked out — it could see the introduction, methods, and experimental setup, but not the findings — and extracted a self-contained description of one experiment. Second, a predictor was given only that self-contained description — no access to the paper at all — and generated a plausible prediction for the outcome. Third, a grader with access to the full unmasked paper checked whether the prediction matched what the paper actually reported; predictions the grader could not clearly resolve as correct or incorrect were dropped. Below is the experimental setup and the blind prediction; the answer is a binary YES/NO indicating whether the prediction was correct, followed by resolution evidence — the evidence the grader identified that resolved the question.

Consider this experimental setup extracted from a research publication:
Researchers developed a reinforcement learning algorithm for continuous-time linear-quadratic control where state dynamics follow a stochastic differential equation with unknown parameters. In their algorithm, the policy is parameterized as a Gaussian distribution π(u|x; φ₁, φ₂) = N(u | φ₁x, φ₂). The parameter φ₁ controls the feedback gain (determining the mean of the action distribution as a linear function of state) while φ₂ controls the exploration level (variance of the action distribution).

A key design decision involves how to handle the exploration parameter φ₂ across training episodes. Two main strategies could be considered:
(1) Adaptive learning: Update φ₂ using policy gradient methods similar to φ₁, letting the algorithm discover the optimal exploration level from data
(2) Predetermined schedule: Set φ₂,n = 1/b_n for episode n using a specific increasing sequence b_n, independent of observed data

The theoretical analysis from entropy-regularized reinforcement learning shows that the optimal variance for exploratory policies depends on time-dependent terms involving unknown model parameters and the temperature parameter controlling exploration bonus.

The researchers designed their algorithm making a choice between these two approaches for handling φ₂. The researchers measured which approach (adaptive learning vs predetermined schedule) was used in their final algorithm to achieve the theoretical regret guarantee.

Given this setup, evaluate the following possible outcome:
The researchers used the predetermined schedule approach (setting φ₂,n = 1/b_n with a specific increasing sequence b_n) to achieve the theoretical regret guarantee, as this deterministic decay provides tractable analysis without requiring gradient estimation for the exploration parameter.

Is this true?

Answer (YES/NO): YES